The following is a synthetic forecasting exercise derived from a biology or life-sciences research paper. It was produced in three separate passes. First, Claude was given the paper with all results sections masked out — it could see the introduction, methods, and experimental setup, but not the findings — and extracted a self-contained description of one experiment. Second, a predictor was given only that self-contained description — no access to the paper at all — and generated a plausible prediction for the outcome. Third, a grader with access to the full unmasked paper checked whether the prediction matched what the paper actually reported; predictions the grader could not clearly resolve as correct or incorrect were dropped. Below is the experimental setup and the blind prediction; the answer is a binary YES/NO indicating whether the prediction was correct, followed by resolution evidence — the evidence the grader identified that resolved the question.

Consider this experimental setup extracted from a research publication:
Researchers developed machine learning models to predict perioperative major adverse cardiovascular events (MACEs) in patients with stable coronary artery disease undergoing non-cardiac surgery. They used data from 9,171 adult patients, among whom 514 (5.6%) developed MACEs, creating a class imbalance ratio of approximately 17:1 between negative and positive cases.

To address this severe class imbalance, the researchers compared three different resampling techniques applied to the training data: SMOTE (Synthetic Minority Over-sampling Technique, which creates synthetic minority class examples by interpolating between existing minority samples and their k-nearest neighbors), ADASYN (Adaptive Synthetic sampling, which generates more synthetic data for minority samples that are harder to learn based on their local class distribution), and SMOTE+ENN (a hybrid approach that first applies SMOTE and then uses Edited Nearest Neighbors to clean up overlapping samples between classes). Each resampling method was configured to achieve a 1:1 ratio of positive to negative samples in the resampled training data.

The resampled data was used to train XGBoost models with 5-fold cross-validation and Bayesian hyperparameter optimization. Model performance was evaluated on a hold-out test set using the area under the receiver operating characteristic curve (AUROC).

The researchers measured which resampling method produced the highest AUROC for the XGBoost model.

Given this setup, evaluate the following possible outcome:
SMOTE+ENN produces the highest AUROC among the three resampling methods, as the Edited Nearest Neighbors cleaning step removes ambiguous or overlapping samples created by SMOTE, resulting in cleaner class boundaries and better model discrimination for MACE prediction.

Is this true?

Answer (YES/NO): YES